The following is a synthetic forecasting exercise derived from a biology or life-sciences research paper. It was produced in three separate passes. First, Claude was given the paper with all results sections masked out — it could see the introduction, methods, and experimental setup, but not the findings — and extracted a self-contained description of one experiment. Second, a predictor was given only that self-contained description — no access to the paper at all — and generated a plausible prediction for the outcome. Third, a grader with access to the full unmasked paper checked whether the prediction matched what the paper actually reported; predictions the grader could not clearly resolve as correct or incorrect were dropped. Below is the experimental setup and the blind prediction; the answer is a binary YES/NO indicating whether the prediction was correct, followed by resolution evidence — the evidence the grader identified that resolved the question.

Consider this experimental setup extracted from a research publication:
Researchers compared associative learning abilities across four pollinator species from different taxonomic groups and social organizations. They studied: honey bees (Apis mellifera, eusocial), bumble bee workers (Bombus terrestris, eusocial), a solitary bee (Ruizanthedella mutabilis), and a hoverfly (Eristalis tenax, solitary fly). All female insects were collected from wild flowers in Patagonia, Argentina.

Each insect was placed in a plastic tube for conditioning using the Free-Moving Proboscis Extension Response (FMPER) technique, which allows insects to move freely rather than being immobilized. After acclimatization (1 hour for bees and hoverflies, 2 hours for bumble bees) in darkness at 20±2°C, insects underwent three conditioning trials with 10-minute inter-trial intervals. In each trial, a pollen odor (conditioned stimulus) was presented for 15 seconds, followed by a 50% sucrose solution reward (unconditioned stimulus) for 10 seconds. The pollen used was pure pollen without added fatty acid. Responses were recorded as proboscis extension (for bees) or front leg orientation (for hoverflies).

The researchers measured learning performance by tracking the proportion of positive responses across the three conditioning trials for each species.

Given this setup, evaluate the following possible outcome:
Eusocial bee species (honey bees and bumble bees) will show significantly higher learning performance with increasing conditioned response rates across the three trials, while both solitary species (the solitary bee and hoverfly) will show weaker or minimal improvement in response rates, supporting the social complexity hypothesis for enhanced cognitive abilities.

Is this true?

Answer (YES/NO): NO